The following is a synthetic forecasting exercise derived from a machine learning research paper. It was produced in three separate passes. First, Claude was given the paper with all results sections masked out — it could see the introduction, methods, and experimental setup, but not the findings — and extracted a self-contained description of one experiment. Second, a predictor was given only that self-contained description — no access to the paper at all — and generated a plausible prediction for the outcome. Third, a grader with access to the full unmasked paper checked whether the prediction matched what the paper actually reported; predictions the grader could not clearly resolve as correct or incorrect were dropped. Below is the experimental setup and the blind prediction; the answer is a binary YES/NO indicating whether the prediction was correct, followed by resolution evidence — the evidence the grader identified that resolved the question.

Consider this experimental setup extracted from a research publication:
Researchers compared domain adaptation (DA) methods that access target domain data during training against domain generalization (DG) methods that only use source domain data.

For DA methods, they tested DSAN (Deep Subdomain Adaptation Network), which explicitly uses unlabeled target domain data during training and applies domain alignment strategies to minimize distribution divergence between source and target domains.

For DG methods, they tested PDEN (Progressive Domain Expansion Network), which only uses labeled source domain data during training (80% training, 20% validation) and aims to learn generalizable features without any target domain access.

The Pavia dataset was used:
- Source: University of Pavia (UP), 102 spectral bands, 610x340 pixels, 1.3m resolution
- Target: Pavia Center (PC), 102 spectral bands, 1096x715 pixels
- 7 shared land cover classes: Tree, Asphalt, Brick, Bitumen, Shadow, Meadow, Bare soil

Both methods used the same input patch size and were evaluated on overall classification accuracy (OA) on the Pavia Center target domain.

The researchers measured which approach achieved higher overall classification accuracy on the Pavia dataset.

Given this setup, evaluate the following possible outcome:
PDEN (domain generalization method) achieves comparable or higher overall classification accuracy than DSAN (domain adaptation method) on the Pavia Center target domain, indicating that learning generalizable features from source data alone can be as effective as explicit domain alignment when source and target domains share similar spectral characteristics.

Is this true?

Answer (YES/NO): YES